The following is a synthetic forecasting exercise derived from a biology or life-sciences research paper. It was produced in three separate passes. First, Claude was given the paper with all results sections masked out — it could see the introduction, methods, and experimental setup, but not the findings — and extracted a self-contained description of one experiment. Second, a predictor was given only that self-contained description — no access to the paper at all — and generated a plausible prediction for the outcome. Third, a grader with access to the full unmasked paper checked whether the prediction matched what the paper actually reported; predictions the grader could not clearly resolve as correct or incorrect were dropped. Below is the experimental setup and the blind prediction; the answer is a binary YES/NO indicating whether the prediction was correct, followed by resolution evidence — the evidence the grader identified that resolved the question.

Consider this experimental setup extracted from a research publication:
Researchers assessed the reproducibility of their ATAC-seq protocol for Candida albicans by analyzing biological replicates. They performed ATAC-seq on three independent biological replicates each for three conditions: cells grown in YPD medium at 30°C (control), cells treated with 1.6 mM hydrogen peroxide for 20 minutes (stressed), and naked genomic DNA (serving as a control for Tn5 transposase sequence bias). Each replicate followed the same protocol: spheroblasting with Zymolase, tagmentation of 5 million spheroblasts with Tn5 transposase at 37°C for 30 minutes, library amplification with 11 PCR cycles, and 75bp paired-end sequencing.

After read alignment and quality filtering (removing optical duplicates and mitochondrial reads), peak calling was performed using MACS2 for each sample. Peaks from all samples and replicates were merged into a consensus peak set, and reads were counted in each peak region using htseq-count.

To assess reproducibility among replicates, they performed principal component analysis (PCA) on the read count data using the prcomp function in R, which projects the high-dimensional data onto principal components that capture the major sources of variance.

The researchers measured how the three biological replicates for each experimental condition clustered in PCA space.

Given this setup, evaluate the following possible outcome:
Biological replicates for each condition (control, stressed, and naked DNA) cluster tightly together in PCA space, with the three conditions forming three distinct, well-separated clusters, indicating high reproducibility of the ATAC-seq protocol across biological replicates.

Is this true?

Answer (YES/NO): NO